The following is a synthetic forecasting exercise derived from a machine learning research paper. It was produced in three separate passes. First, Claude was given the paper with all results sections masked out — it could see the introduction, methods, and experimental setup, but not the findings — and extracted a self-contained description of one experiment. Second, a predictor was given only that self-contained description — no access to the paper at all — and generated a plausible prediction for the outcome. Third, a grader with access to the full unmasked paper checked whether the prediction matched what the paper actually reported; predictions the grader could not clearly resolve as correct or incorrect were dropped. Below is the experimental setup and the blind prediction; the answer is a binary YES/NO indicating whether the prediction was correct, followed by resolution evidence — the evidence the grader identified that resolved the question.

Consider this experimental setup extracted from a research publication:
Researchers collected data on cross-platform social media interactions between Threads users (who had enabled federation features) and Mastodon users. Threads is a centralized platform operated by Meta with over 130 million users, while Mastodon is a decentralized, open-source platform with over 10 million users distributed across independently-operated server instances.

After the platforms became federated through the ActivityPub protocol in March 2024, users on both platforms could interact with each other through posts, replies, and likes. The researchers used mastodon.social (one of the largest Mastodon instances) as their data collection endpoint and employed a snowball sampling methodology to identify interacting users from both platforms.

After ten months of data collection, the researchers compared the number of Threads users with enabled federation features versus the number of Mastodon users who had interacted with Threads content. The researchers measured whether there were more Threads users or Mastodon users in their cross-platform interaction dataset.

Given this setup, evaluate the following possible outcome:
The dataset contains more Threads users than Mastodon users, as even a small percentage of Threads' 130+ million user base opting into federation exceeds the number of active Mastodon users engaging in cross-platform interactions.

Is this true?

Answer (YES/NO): YES